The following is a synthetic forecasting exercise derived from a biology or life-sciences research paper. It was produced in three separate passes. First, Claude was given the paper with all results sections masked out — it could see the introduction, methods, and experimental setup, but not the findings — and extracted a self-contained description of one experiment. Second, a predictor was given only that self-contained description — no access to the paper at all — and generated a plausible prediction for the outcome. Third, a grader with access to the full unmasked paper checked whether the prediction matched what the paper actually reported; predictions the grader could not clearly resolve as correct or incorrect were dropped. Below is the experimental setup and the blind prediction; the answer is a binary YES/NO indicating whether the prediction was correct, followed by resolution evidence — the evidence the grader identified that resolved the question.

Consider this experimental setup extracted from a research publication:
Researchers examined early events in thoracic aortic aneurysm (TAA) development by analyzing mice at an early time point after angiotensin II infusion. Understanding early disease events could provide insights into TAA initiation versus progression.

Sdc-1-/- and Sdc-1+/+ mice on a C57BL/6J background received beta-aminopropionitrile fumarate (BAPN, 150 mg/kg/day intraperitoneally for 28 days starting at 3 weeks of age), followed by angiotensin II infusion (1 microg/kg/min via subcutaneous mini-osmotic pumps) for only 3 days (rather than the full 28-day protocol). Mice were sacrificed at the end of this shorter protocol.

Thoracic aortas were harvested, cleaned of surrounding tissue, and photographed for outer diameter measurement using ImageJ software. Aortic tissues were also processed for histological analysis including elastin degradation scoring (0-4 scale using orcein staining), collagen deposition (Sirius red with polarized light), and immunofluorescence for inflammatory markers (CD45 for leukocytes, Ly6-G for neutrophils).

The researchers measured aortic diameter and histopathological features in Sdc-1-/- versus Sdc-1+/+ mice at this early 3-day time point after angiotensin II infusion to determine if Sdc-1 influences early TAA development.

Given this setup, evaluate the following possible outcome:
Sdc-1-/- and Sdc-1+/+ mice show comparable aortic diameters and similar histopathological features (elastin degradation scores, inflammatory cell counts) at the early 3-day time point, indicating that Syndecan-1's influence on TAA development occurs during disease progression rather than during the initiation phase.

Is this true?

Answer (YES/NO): NO